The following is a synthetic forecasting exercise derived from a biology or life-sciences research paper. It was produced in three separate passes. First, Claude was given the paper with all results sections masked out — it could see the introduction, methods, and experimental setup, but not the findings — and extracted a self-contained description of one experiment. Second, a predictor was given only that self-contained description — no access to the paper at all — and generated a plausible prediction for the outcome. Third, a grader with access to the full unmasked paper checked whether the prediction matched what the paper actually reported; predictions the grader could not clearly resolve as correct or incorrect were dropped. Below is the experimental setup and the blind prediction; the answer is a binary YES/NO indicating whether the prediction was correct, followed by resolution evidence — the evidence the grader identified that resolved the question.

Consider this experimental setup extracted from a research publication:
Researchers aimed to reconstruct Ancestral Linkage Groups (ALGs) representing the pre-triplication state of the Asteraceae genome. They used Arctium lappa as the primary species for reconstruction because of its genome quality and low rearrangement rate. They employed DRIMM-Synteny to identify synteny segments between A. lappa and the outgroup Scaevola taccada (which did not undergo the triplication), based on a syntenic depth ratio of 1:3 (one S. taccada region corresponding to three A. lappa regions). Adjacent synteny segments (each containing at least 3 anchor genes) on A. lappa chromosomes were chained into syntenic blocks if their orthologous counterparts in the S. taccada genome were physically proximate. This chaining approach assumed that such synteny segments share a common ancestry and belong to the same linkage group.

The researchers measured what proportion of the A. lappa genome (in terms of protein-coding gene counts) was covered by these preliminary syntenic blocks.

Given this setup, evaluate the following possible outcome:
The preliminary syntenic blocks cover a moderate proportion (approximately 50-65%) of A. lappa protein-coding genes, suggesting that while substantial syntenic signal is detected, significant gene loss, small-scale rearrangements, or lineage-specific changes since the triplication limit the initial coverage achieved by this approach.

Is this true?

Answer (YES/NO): NO